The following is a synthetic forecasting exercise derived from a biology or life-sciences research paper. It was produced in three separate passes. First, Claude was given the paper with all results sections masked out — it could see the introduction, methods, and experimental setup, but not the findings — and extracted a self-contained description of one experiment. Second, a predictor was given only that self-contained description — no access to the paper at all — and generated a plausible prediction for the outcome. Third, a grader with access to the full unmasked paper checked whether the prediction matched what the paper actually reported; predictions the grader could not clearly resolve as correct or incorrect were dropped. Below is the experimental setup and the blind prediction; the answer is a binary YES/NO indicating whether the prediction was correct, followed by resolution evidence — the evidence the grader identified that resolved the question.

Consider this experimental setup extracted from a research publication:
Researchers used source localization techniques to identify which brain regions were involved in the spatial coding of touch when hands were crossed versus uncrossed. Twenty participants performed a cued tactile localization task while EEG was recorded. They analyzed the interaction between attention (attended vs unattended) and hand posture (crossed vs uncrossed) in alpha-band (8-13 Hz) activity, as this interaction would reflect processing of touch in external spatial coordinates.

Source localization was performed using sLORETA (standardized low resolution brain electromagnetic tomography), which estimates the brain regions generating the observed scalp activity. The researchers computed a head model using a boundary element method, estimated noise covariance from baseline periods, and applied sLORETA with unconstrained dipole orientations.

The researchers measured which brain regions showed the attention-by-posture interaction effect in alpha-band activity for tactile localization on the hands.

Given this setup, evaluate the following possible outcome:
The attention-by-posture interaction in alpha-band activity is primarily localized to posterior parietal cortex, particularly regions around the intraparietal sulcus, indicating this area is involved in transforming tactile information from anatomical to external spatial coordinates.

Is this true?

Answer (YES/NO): NO